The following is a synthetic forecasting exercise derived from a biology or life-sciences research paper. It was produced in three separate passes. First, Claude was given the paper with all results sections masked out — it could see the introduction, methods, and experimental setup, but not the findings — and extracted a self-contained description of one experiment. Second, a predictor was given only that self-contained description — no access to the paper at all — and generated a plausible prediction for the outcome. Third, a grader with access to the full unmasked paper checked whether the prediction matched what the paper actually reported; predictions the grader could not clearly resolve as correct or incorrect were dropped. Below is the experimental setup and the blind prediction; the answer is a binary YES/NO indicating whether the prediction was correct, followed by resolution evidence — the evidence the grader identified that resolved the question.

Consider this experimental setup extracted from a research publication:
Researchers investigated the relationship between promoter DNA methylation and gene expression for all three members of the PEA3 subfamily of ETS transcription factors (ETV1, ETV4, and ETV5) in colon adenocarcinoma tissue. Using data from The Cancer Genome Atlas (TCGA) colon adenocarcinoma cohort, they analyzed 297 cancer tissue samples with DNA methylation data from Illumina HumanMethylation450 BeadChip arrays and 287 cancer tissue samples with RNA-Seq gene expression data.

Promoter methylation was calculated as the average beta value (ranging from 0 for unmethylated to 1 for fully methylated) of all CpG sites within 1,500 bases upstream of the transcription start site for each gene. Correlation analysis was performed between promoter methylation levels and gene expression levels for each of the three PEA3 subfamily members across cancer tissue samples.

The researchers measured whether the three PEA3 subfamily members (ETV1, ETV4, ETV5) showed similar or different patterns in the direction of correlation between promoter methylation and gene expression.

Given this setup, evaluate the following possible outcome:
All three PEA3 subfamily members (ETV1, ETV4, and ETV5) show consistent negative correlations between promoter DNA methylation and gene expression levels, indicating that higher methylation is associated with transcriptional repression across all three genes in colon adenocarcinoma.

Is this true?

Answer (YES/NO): NO